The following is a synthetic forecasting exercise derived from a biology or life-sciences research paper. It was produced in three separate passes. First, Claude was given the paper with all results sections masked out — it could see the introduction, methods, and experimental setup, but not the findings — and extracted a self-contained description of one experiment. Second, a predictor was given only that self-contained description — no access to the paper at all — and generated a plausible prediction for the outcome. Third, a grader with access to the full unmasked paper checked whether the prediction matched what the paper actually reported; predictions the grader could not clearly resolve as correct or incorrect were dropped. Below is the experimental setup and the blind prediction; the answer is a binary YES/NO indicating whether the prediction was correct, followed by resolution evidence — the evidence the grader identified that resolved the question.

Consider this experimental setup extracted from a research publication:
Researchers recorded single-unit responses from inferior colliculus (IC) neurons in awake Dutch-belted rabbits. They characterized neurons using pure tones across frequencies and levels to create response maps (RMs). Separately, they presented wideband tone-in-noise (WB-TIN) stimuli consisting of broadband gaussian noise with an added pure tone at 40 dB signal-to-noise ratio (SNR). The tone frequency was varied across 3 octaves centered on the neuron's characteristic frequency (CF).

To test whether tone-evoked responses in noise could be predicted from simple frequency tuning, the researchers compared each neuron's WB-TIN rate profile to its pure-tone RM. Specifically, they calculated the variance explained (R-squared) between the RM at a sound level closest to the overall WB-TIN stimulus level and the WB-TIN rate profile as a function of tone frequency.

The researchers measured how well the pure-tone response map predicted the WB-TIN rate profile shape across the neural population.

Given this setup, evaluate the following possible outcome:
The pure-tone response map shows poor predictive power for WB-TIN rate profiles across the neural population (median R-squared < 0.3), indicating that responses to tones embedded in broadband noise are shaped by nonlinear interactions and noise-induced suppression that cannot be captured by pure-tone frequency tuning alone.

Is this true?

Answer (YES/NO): NO